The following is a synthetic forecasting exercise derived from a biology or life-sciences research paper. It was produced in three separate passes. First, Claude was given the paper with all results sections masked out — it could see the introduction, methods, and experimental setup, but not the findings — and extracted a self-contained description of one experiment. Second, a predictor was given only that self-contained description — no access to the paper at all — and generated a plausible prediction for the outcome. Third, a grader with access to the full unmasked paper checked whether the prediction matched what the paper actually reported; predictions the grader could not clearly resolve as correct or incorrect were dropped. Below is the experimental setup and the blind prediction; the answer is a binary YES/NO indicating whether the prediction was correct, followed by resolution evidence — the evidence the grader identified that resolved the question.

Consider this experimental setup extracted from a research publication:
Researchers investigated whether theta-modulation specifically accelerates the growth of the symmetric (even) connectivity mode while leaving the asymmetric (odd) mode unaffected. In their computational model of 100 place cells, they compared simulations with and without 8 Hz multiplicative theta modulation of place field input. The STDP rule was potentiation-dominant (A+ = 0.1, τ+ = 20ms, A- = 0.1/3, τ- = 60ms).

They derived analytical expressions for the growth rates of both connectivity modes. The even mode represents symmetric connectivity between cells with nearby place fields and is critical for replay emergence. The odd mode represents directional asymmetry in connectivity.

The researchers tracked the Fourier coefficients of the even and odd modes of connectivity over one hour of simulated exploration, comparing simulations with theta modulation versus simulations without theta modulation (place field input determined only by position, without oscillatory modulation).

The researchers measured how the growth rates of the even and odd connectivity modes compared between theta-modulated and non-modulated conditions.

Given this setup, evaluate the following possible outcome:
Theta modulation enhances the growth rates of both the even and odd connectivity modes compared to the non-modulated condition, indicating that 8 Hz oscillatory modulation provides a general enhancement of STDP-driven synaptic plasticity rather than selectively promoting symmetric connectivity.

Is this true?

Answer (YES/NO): NO